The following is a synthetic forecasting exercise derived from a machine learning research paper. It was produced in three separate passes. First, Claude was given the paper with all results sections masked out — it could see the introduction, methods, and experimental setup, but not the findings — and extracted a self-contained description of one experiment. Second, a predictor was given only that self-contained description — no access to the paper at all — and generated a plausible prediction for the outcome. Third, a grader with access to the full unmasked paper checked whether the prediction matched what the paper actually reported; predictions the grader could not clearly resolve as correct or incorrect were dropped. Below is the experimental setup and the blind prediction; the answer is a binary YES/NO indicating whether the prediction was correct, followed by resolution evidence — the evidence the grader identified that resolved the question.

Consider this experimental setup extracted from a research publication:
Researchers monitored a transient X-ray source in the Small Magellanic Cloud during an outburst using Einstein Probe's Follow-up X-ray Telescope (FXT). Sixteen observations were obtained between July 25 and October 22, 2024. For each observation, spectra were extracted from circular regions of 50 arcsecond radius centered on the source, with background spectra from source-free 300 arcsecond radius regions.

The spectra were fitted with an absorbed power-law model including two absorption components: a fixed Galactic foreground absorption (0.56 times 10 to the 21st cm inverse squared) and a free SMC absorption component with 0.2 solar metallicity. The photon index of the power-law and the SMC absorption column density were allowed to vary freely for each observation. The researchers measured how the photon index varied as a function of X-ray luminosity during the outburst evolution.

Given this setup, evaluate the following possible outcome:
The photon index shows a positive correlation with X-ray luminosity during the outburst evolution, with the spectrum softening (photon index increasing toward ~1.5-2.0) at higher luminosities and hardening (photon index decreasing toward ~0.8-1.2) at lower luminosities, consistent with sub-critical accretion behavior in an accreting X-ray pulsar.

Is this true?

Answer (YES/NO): NO